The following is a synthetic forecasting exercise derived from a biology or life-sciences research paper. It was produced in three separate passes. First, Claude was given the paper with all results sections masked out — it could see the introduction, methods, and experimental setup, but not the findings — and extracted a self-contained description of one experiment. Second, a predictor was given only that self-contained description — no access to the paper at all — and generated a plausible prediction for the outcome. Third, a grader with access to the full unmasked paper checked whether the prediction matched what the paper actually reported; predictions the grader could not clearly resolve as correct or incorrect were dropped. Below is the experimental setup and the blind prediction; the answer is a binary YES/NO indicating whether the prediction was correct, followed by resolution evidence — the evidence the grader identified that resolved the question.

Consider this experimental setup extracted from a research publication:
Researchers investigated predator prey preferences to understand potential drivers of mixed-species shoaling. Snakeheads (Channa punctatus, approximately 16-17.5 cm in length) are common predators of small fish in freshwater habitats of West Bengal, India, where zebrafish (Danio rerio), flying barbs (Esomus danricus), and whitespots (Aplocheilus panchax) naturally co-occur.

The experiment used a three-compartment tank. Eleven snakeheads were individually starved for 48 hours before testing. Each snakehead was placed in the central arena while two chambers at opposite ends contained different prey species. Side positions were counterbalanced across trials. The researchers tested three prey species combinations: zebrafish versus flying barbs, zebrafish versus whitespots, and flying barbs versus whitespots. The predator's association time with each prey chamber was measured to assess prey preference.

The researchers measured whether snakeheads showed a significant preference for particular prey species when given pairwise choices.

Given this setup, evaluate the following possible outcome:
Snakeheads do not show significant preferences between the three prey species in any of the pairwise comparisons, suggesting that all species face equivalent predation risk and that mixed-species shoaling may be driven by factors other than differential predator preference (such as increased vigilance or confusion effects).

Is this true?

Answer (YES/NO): NO